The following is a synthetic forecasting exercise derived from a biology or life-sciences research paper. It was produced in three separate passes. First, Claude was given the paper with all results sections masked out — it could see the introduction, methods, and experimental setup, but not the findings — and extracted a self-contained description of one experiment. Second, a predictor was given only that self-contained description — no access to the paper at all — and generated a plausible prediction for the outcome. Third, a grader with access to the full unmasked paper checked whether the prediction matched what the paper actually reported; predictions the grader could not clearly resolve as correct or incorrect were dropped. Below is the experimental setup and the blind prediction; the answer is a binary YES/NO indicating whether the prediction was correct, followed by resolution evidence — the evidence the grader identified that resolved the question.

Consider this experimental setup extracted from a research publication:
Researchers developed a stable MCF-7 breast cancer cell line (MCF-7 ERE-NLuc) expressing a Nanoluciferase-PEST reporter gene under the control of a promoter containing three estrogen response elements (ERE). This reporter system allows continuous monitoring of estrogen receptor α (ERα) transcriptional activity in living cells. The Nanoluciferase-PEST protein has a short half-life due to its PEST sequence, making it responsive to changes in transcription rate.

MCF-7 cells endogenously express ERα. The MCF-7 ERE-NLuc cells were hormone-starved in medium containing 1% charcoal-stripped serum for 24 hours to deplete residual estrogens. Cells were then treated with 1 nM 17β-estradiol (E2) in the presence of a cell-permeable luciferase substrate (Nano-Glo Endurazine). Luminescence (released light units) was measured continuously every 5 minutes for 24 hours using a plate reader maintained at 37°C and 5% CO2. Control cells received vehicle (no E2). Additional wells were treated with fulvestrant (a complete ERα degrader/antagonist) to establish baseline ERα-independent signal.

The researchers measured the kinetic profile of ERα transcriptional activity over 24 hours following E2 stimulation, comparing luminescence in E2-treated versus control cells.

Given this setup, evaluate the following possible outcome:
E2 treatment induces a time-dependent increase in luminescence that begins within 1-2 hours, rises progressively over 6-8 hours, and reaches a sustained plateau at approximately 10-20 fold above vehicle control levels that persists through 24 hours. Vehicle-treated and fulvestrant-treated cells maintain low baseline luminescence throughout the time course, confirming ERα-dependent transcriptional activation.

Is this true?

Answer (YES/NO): NO